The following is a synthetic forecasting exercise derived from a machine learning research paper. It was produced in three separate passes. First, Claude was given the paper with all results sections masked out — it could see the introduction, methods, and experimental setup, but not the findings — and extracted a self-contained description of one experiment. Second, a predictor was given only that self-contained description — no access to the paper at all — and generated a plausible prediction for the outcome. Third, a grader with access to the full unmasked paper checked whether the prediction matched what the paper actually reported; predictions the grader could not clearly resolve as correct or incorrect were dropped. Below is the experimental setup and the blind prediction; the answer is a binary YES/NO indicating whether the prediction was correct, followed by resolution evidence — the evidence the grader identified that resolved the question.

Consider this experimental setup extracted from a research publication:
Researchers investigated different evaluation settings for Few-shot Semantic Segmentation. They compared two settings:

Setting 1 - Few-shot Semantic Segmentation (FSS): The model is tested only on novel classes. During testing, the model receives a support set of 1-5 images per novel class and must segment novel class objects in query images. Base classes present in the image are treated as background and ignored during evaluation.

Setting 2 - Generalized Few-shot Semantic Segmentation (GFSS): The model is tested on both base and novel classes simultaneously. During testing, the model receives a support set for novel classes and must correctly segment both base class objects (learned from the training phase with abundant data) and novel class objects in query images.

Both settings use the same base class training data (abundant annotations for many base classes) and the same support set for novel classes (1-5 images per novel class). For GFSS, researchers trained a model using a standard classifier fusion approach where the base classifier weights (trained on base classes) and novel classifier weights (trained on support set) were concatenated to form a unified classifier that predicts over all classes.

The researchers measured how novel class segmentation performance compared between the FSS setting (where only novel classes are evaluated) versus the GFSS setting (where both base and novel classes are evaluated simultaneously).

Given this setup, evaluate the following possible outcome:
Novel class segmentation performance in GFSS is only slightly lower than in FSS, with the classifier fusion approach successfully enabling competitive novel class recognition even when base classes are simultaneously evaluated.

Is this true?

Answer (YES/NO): NO